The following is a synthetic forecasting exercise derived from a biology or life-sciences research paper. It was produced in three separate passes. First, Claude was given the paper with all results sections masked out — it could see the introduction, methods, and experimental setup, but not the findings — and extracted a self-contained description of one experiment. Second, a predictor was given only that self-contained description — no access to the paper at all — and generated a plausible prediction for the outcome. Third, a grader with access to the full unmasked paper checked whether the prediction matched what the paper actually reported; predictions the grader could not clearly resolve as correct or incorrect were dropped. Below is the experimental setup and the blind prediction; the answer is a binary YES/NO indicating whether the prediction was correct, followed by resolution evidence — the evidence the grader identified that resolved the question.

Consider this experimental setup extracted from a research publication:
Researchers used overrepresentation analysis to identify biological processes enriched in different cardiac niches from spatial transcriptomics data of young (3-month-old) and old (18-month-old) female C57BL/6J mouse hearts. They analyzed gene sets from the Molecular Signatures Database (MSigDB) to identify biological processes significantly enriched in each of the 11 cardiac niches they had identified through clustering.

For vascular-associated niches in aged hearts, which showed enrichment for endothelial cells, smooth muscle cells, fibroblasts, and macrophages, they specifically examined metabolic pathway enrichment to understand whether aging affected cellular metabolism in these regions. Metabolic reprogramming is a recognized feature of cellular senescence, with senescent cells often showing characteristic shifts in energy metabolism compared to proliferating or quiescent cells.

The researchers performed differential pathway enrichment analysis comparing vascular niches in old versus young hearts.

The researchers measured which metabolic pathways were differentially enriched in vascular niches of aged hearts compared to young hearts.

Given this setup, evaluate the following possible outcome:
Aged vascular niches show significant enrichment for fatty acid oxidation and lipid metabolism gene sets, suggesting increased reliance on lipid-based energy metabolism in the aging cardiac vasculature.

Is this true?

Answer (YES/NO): NO